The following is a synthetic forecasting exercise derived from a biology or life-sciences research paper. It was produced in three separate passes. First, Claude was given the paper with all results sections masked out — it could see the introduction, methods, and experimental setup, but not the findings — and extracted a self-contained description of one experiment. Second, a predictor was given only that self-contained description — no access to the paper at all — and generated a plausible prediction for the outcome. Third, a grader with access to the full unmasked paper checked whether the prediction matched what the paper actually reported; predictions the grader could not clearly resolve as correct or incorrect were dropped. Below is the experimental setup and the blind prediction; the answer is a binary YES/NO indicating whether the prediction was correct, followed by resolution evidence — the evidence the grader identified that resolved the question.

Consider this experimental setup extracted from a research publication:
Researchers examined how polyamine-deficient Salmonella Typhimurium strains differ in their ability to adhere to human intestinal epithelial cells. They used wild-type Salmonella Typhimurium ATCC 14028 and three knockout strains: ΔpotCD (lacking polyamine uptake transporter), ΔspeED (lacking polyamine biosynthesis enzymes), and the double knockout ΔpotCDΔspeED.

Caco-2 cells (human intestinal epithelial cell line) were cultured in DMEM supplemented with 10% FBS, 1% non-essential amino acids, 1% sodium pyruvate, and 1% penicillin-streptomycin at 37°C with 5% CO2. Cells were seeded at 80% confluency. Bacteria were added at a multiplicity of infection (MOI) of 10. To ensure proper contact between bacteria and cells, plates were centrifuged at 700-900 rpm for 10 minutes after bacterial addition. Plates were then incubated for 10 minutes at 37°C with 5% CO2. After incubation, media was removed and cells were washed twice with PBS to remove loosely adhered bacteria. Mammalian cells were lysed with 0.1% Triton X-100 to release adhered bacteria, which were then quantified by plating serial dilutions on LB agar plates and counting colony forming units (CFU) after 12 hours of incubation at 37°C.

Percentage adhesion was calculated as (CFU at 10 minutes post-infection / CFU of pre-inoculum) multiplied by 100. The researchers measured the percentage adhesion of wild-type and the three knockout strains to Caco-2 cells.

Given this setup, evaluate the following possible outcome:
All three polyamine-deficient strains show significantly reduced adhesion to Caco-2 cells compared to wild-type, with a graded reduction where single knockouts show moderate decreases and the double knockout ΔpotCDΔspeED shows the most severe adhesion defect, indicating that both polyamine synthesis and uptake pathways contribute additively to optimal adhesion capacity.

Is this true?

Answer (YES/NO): NO